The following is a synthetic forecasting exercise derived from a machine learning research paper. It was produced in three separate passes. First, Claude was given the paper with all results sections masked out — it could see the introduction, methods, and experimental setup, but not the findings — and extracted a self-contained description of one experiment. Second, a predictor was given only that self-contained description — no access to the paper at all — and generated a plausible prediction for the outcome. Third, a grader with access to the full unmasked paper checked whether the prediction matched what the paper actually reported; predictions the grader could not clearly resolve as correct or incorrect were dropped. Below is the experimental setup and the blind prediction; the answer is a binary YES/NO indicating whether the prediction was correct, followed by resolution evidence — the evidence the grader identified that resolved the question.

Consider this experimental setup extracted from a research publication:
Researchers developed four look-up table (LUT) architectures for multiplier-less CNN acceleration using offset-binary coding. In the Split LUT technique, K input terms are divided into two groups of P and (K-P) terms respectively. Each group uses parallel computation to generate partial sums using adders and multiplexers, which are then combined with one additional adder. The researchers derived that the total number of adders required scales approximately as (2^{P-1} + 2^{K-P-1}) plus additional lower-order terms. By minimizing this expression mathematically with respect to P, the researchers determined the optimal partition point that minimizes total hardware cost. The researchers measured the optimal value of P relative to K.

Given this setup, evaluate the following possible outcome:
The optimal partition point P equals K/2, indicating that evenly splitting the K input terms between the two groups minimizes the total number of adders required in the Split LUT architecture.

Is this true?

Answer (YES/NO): YES